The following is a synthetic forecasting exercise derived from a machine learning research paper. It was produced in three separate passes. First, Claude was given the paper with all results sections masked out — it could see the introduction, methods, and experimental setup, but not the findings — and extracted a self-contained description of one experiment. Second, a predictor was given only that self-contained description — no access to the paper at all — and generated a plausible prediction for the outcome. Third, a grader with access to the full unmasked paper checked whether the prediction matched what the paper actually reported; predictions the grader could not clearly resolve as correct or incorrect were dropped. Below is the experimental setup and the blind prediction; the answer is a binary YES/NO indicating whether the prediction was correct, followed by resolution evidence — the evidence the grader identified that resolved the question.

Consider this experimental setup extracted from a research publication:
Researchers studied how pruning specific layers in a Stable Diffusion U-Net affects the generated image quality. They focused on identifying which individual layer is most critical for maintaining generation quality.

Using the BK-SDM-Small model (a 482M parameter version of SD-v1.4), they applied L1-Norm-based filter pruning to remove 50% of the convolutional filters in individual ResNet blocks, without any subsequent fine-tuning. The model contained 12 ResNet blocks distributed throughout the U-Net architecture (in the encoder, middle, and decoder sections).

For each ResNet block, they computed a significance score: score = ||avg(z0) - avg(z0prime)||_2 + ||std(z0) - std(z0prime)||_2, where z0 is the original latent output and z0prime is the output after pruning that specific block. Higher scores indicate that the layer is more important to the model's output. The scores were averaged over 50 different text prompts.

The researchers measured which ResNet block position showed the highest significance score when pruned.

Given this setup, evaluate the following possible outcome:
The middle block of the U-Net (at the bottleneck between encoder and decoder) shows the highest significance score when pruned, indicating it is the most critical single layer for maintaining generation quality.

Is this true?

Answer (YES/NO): NO